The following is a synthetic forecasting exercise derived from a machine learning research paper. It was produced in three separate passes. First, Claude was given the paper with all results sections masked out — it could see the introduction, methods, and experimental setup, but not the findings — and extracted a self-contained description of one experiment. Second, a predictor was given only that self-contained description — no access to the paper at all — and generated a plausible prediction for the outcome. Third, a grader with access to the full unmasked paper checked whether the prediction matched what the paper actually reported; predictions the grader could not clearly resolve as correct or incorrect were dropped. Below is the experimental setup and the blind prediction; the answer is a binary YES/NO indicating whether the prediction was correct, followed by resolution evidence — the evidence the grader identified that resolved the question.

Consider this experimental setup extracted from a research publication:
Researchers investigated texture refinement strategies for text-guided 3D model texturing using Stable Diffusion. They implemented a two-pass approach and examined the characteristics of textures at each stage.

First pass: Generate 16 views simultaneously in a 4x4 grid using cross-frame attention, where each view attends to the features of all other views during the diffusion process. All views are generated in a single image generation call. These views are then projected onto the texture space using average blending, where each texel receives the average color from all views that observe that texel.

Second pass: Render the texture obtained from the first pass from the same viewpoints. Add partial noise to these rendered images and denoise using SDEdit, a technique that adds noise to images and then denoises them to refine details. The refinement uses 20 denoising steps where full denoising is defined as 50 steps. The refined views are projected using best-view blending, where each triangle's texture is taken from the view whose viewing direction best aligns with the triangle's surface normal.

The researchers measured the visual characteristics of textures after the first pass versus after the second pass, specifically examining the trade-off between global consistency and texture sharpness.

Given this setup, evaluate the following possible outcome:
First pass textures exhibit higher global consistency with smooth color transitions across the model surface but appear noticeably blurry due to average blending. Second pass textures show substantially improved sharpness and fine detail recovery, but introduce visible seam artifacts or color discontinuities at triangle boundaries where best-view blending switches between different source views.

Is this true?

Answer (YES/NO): NO